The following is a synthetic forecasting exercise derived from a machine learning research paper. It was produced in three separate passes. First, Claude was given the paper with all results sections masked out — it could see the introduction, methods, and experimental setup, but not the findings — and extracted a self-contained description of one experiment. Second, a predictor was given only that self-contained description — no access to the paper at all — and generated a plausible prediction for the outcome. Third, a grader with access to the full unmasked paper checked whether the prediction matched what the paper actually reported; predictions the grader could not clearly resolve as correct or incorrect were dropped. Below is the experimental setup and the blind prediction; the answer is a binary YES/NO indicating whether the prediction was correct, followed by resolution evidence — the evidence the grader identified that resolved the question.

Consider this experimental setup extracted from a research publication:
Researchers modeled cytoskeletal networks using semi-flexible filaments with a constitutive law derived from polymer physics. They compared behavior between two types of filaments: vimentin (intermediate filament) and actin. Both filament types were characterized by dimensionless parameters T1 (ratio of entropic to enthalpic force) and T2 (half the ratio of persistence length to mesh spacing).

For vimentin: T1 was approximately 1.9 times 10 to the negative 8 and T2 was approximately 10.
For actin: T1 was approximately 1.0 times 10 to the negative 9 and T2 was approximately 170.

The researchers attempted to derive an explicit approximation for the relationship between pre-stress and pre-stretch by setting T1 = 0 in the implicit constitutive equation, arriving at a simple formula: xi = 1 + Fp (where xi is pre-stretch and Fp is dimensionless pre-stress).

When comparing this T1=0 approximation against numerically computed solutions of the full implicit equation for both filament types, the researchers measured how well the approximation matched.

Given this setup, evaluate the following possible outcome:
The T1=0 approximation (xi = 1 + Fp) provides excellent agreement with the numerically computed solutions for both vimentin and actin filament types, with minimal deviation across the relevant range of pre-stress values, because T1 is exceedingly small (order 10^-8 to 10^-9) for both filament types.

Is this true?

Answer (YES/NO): NO